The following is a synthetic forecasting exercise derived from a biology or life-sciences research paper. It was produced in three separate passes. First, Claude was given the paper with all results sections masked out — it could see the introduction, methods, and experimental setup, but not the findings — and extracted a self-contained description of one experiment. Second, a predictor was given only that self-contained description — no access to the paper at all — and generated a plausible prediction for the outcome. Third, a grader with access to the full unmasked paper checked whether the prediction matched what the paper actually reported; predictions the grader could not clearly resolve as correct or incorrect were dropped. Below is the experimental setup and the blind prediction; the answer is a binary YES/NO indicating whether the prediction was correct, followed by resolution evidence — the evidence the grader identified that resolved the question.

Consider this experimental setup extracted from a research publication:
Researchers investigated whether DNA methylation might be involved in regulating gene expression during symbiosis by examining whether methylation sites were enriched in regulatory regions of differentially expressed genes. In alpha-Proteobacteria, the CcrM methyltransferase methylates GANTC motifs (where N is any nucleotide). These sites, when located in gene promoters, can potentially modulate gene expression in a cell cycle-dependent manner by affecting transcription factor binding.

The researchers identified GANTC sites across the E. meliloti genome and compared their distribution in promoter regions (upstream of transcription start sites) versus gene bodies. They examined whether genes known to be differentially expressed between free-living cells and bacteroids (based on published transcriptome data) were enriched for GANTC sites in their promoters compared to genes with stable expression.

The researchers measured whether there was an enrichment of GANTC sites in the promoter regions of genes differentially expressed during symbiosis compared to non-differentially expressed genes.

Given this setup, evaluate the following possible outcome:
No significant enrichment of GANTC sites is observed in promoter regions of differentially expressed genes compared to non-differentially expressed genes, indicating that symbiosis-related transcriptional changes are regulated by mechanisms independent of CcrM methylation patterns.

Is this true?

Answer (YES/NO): YES